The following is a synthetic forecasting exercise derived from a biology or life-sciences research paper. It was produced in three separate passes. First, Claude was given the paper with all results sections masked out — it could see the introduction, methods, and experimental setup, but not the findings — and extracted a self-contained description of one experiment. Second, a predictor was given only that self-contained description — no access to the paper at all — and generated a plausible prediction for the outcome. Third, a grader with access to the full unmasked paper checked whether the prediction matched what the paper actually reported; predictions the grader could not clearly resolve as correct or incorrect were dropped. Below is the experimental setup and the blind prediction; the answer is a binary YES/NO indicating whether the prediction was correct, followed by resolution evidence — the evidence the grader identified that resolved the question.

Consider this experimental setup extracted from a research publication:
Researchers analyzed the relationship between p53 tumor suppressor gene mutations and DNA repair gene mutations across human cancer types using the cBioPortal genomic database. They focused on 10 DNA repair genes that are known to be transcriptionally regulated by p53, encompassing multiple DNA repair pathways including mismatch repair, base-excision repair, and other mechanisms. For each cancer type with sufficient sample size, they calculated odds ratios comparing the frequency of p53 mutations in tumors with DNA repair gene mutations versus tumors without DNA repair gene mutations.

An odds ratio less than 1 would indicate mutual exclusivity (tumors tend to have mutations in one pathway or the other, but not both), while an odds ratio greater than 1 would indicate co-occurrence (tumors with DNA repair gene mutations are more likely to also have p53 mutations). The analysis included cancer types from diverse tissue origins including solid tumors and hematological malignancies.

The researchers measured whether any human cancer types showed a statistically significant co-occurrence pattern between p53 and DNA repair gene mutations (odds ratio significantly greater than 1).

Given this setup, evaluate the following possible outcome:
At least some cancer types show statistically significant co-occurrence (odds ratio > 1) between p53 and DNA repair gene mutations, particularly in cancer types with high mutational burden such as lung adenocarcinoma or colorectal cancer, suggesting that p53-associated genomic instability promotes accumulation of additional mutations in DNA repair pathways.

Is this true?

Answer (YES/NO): NO